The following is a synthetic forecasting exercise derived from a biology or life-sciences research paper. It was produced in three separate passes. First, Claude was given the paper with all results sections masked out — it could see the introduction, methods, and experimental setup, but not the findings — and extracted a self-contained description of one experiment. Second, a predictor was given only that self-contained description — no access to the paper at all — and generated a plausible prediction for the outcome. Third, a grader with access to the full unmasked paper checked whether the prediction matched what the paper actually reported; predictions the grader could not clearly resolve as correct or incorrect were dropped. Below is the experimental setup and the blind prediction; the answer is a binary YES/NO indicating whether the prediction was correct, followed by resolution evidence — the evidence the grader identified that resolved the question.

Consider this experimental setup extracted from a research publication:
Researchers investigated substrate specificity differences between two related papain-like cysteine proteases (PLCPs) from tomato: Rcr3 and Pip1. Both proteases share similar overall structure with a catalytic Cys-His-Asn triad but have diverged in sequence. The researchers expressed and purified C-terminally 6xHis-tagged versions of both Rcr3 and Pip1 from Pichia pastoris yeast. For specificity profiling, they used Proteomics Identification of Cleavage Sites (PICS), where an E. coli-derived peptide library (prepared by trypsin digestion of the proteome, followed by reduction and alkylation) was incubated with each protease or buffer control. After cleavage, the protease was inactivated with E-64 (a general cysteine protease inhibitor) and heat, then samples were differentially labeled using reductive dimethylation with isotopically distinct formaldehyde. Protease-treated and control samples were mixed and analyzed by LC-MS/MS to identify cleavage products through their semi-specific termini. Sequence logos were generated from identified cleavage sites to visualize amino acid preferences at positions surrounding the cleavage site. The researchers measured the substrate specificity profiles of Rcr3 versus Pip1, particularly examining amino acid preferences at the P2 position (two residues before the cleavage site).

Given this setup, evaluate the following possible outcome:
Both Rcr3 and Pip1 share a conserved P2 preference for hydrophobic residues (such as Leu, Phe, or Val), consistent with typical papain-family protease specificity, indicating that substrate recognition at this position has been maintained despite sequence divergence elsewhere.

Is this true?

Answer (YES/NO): NO